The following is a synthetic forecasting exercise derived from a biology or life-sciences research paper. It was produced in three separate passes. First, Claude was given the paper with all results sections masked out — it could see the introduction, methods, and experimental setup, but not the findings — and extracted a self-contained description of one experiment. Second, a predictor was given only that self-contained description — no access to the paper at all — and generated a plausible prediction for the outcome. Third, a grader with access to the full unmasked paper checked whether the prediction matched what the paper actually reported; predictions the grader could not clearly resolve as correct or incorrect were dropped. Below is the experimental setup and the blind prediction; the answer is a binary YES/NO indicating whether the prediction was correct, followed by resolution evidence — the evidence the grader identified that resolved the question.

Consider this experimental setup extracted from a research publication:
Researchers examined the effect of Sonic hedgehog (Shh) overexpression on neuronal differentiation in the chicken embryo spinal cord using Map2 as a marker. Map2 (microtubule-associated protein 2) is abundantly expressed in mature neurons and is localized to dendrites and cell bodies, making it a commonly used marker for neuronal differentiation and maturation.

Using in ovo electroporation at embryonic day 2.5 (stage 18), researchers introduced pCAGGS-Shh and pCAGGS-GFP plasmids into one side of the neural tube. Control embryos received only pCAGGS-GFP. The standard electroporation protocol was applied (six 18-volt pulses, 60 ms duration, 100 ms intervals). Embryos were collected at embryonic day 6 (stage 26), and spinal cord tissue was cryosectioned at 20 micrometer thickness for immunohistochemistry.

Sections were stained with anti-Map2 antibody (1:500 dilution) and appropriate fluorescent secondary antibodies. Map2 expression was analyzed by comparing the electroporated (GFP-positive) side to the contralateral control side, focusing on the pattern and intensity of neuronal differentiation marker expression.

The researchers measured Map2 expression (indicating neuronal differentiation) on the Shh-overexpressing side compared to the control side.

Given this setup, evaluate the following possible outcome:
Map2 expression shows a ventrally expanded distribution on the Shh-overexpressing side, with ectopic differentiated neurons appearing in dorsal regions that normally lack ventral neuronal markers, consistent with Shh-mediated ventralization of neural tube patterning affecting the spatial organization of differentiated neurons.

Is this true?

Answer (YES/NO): NO